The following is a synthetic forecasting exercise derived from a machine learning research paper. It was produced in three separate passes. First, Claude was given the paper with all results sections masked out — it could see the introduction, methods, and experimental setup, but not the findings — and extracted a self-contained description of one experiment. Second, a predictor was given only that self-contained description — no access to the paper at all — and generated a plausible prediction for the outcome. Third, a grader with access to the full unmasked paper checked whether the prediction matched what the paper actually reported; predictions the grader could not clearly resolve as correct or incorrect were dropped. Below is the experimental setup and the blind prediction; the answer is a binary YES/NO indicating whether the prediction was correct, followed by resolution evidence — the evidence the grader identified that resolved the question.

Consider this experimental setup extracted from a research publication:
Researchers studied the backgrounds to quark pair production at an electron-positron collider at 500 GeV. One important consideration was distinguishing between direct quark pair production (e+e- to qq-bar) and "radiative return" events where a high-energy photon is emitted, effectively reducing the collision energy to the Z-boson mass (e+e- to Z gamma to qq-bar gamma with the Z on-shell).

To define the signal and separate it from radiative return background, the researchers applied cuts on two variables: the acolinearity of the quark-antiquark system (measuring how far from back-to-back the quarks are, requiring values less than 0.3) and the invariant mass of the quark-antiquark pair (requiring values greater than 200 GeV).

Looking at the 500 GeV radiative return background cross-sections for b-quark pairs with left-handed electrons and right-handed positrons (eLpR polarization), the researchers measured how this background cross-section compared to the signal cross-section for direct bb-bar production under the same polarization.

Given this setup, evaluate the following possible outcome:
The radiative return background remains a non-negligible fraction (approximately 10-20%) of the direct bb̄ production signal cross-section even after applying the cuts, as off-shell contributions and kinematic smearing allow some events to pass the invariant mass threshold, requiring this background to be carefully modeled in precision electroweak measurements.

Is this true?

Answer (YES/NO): NO